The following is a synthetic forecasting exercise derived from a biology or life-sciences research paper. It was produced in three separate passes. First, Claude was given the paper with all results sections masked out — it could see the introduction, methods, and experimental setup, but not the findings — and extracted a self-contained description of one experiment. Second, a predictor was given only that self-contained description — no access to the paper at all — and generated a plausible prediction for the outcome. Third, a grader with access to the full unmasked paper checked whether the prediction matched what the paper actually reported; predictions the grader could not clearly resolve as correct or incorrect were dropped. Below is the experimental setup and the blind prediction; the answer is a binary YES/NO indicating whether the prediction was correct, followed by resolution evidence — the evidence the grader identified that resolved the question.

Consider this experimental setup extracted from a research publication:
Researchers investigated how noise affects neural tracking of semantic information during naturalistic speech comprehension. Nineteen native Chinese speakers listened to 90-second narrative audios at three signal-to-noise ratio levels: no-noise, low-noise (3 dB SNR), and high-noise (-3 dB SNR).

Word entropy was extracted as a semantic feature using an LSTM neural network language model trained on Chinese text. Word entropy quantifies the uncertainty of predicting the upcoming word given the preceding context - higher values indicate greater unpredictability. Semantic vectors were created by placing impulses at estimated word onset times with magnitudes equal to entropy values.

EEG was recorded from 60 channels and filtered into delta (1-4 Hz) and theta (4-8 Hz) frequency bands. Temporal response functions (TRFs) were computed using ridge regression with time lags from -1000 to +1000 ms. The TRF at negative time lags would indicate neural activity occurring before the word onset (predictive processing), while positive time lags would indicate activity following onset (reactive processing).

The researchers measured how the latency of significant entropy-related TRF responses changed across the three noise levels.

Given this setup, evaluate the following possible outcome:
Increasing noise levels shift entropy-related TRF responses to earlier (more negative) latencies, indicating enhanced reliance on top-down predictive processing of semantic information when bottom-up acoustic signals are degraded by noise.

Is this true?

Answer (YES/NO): YES